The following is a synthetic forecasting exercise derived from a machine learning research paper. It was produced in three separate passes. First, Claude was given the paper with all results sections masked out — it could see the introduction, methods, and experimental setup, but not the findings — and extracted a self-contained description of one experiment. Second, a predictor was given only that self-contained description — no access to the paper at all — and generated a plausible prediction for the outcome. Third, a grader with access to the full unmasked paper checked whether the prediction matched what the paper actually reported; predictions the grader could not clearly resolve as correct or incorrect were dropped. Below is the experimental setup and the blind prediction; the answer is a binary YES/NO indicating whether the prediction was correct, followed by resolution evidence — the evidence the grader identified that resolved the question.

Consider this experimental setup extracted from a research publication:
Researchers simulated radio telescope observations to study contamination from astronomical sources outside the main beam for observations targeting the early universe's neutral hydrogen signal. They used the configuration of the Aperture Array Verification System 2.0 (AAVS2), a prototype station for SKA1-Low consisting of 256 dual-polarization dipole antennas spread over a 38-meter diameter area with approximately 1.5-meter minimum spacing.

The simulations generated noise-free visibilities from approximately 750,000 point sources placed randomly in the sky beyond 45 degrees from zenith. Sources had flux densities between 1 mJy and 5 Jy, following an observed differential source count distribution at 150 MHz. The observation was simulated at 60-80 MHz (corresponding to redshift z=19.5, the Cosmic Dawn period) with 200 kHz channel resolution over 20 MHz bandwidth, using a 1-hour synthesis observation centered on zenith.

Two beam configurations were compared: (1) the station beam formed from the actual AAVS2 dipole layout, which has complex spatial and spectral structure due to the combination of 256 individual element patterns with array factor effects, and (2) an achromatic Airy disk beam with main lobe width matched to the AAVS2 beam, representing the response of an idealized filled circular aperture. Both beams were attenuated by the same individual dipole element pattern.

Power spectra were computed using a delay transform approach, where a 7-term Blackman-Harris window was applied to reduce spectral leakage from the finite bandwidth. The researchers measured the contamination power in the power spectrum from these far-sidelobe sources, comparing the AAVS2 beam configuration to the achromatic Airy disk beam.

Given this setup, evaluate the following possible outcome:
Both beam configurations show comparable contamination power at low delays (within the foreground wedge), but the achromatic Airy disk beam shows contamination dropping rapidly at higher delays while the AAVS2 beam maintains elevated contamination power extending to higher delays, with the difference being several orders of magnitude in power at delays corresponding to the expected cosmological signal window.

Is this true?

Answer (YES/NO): NO